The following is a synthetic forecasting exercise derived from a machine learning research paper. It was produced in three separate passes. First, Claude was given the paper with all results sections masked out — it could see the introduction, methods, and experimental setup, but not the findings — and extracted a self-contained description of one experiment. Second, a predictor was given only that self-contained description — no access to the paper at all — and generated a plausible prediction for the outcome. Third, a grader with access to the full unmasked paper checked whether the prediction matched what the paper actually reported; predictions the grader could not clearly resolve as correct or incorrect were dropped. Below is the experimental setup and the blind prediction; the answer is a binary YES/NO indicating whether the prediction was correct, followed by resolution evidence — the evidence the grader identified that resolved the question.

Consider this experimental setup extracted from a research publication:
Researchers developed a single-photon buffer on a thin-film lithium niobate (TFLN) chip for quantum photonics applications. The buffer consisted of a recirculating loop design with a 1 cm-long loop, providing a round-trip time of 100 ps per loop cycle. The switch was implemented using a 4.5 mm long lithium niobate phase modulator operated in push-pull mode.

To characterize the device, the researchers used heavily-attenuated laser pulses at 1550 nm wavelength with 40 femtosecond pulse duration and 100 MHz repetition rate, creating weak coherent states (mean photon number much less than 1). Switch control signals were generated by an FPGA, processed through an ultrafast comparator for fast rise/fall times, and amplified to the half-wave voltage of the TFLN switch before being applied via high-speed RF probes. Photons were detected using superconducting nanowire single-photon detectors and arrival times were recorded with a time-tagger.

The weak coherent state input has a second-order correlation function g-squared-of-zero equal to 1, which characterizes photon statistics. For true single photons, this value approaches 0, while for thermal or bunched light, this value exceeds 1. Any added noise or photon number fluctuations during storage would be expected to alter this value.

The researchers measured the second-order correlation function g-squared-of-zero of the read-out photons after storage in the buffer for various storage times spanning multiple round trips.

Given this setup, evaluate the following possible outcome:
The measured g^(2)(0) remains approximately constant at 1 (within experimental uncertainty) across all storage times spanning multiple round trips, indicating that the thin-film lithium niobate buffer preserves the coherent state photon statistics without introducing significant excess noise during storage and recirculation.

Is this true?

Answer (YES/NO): YES